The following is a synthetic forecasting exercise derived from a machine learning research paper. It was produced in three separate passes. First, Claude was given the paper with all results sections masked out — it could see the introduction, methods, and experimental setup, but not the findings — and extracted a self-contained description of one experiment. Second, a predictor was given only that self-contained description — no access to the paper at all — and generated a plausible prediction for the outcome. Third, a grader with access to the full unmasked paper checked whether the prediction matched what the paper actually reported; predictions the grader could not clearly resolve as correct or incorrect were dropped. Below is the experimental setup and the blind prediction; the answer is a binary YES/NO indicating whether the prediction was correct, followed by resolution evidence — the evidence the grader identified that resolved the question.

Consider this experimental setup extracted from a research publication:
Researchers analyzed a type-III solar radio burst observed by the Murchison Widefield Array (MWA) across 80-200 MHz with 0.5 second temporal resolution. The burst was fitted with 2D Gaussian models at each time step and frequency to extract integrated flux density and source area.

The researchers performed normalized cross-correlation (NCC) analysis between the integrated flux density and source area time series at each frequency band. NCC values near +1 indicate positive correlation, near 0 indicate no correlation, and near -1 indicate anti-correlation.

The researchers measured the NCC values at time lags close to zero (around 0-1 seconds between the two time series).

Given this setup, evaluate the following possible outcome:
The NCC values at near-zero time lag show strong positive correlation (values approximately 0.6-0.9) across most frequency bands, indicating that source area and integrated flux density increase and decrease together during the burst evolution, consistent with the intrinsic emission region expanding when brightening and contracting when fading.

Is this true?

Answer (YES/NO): NO